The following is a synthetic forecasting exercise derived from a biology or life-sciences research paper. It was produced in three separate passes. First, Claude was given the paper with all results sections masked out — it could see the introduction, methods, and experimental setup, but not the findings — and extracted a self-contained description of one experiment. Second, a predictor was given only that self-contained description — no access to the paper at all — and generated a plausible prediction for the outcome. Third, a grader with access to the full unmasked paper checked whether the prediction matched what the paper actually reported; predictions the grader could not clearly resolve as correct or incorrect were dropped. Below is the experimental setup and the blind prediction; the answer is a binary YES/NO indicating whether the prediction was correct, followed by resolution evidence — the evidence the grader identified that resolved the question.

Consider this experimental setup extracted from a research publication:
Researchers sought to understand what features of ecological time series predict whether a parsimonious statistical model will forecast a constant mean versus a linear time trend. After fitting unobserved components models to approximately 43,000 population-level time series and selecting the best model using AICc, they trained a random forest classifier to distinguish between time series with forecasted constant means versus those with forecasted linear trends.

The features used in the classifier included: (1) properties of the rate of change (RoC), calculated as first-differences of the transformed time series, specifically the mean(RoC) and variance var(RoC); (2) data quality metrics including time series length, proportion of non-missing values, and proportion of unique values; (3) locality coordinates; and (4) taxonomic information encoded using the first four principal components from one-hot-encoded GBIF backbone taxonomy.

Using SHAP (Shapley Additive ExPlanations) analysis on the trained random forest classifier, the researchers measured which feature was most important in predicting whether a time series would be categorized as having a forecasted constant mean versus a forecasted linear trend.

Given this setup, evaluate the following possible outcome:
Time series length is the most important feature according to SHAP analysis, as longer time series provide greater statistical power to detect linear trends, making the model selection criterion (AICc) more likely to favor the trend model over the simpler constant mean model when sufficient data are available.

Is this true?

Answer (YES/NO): NO